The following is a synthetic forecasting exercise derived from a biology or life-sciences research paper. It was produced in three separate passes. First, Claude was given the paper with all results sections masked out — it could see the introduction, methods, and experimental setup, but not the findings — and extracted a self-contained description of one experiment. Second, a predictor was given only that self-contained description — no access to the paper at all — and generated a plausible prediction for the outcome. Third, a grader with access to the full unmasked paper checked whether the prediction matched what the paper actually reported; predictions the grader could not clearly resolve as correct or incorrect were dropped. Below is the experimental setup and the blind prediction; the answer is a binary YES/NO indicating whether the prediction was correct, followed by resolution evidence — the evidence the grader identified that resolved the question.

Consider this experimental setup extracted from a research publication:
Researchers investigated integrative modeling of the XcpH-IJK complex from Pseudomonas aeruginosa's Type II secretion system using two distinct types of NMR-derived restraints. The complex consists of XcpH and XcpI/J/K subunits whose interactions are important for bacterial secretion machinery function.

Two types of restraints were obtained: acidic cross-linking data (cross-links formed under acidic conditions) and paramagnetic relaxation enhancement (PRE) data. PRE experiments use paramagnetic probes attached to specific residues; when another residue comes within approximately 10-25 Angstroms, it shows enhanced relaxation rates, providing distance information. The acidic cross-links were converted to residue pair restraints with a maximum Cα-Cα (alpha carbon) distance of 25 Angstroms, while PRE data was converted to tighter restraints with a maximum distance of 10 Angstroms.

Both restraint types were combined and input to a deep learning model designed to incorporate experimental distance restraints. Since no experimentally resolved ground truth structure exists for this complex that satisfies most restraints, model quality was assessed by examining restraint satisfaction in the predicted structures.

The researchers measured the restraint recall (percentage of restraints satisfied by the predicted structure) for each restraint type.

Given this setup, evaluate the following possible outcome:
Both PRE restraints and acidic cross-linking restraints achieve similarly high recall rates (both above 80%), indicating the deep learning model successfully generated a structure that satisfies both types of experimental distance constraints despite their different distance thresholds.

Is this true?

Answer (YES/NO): YES